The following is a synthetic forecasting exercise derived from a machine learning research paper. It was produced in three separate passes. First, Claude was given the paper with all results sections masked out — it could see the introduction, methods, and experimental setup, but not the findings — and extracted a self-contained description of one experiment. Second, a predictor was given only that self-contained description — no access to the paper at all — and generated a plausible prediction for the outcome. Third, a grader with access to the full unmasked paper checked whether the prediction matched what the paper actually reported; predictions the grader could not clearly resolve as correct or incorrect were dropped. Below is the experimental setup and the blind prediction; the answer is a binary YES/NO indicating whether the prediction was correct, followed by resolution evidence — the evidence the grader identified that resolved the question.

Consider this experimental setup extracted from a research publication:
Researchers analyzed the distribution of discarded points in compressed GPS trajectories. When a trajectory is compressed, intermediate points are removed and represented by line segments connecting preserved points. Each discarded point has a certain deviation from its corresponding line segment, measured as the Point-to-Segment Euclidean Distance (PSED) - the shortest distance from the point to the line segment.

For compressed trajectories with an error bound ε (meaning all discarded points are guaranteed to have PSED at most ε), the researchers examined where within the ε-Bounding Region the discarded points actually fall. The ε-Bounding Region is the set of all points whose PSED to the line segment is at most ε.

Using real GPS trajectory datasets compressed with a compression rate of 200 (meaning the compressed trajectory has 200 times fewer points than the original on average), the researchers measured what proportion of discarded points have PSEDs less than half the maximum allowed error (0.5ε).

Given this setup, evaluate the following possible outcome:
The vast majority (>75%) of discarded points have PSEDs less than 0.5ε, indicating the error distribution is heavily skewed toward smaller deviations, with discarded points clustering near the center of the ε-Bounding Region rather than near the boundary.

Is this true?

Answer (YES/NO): YES